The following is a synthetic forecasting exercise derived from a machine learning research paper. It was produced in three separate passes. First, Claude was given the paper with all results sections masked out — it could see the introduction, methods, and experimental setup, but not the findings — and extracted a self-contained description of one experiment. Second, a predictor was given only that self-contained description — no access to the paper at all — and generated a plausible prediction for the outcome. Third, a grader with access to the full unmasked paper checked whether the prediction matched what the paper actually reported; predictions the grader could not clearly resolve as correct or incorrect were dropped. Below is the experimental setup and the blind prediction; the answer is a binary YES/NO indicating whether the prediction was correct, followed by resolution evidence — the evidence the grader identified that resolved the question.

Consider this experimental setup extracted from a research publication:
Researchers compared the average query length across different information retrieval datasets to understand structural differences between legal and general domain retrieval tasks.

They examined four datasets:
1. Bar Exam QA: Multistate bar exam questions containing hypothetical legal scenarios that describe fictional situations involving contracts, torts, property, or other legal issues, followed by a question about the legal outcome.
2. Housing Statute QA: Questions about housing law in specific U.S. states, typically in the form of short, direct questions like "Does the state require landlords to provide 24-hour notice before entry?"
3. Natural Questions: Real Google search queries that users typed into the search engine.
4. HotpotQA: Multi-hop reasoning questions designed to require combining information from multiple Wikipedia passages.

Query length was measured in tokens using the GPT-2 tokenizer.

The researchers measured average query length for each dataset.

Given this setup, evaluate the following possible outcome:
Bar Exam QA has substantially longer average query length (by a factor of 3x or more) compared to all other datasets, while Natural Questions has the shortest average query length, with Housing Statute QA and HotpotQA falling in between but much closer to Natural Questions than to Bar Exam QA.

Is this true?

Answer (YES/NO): YES